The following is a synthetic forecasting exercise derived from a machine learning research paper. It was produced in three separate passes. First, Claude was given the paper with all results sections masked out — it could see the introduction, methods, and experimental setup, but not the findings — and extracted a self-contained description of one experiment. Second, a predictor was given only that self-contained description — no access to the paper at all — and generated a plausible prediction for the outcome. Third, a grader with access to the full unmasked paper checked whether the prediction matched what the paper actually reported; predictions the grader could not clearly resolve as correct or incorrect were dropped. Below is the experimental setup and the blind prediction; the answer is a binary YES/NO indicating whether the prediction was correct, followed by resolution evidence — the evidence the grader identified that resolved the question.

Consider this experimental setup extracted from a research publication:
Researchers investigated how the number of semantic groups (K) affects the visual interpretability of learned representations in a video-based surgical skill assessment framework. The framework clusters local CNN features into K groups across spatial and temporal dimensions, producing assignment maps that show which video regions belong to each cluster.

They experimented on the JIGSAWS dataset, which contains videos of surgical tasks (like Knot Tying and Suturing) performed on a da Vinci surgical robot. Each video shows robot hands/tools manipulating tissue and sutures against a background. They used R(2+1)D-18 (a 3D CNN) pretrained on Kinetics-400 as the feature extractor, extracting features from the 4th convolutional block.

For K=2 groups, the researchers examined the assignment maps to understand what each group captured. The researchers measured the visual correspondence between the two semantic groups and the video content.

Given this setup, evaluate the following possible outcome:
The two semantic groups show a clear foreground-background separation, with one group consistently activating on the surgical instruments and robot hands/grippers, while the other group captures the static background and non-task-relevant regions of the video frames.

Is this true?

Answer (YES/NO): YES